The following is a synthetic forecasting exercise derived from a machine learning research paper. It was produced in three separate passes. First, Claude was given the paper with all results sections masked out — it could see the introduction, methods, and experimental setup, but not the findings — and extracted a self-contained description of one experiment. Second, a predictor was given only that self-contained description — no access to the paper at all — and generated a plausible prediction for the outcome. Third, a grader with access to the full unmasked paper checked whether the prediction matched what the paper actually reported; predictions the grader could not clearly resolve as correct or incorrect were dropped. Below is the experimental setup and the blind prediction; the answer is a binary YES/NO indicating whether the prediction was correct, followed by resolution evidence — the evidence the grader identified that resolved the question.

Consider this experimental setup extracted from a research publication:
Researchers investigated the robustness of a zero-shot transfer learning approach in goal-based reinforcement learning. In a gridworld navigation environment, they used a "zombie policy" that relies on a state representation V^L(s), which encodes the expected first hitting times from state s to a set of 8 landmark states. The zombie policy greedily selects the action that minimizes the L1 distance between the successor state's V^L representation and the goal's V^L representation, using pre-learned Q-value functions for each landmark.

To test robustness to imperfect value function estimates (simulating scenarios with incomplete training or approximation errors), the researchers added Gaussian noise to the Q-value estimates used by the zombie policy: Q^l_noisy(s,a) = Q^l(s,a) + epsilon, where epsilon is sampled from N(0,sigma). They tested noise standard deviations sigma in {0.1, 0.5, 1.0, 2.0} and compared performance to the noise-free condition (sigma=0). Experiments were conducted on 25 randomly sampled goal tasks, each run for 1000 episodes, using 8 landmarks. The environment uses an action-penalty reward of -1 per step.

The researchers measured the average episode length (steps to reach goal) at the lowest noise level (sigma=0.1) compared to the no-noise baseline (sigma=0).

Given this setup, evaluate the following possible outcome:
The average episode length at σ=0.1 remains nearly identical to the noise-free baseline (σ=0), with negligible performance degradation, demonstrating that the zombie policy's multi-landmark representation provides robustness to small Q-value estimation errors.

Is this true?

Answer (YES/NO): YES